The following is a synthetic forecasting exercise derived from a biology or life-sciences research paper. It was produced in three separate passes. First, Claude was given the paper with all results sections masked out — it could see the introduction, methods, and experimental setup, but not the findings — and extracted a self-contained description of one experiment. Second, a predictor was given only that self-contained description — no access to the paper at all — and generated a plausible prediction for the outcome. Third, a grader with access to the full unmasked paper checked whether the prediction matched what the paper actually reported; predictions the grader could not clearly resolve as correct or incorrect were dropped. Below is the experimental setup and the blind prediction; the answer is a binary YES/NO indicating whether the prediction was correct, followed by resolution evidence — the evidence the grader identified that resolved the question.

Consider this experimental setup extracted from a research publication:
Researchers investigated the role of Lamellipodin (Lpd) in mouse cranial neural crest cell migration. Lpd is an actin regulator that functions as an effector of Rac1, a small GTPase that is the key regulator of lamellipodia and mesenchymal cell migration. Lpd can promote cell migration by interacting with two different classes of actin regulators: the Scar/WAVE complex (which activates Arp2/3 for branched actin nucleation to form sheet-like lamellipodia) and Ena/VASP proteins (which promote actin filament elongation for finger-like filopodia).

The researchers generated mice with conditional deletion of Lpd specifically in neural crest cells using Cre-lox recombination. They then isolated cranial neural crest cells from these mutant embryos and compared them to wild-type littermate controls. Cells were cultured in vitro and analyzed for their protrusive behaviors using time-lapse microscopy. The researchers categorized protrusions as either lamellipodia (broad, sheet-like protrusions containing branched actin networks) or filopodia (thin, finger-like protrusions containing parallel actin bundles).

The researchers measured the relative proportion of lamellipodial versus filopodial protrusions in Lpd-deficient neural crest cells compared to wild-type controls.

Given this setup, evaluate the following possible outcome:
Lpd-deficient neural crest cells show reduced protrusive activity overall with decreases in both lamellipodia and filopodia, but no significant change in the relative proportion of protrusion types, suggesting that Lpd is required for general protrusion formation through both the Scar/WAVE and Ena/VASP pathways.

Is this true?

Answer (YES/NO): NO